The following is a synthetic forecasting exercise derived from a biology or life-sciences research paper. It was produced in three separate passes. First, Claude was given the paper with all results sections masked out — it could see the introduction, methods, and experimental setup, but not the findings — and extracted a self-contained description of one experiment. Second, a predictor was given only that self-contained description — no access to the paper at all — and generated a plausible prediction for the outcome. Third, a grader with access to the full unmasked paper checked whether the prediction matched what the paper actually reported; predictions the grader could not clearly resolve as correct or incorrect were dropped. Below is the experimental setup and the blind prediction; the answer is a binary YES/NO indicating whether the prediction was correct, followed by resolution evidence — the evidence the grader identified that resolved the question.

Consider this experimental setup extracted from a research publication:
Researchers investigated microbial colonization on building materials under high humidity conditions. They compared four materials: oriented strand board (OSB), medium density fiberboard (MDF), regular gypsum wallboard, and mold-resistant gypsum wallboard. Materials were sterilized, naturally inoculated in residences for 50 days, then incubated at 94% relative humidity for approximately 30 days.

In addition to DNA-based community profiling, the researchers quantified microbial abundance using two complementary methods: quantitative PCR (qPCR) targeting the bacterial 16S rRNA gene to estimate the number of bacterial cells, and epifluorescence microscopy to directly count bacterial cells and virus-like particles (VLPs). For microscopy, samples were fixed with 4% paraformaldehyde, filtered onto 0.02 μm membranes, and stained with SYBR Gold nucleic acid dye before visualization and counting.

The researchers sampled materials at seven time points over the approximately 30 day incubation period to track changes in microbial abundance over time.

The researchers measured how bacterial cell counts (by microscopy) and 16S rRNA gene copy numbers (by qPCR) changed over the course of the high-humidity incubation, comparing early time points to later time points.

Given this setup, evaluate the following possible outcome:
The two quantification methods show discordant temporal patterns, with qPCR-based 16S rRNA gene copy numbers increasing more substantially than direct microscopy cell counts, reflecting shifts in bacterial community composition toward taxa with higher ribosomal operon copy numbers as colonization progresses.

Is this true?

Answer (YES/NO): NO